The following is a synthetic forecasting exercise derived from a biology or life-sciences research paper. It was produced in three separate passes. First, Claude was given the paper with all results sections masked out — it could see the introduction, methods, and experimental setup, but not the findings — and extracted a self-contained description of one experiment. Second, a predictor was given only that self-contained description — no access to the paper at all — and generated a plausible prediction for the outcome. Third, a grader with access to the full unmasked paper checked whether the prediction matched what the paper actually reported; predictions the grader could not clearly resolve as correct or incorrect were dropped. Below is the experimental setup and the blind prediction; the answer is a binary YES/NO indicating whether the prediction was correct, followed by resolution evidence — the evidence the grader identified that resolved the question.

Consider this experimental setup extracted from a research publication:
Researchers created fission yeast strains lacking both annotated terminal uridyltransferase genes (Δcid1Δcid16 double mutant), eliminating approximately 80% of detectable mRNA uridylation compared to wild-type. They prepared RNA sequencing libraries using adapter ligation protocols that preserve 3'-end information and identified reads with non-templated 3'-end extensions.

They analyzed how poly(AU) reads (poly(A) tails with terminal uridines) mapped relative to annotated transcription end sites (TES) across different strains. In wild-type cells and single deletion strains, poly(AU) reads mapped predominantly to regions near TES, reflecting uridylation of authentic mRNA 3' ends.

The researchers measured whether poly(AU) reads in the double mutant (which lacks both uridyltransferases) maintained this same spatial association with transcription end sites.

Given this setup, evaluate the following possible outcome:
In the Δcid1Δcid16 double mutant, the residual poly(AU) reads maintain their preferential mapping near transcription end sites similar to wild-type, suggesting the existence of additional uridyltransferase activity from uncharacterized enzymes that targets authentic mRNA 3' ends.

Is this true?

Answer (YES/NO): NO